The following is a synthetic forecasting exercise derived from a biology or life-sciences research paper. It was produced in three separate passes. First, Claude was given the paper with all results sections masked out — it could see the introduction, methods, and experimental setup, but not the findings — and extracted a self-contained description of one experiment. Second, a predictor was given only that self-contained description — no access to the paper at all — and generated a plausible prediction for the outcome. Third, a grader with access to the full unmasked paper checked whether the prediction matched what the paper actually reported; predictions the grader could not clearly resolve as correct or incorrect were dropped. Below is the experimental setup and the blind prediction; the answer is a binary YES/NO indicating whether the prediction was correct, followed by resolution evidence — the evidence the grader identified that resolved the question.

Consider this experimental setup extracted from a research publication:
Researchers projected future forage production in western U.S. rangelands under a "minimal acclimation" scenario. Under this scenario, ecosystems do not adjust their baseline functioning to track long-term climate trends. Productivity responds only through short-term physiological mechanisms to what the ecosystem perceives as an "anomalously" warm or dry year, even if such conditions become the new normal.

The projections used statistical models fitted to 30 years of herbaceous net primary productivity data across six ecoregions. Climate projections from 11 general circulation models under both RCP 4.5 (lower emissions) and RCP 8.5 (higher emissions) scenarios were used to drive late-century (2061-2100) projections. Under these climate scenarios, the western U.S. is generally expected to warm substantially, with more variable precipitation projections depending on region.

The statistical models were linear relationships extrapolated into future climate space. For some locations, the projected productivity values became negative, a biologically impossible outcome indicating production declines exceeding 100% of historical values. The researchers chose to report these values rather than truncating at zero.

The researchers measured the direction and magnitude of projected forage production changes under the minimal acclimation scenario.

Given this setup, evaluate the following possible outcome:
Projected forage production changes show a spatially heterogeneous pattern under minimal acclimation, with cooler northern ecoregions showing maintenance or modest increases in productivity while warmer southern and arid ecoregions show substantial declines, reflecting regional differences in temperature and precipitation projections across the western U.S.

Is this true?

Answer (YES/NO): NO